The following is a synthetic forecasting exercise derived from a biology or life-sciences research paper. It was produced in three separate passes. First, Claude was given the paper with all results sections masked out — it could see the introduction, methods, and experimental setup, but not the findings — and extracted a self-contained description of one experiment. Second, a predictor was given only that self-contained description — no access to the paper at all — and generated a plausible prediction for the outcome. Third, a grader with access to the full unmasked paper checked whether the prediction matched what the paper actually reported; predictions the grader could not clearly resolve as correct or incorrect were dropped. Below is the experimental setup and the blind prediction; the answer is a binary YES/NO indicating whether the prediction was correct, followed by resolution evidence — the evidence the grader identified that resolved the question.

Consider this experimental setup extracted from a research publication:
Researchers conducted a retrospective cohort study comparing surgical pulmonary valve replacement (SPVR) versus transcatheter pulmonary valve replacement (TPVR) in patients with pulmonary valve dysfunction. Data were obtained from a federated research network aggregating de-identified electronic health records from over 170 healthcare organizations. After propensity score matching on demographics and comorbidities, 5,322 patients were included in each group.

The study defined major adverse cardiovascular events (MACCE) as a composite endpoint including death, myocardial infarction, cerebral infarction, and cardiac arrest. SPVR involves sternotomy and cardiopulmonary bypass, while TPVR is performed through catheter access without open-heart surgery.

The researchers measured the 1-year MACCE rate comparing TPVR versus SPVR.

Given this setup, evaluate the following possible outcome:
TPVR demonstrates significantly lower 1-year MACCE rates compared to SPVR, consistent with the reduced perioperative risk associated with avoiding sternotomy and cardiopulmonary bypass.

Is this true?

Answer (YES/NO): YES